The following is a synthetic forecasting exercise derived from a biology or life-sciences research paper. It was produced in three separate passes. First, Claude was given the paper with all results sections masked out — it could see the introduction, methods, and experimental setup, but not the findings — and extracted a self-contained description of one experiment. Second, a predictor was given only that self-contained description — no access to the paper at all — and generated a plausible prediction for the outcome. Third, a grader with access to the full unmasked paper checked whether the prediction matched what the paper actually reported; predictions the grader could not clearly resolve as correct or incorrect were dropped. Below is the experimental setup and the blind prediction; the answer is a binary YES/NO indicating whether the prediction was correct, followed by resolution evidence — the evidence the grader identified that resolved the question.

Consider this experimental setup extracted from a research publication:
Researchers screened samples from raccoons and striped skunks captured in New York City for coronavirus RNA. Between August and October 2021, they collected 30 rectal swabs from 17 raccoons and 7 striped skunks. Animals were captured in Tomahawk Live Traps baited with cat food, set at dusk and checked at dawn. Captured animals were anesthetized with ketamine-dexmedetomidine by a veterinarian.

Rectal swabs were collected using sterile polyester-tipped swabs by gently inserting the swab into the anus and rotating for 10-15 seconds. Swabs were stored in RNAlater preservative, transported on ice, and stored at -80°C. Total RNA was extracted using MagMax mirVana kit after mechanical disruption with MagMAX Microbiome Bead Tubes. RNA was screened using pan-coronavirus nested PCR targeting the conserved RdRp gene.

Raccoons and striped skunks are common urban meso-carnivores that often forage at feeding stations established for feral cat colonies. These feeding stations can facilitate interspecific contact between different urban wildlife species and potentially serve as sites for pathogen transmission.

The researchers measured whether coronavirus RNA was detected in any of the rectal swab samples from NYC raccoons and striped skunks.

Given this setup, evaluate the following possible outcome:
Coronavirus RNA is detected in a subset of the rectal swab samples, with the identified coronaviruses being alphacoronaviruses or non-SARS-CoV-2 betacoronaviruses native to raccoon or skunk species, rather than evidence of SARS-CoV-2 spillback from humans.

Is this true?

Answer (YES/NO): NO